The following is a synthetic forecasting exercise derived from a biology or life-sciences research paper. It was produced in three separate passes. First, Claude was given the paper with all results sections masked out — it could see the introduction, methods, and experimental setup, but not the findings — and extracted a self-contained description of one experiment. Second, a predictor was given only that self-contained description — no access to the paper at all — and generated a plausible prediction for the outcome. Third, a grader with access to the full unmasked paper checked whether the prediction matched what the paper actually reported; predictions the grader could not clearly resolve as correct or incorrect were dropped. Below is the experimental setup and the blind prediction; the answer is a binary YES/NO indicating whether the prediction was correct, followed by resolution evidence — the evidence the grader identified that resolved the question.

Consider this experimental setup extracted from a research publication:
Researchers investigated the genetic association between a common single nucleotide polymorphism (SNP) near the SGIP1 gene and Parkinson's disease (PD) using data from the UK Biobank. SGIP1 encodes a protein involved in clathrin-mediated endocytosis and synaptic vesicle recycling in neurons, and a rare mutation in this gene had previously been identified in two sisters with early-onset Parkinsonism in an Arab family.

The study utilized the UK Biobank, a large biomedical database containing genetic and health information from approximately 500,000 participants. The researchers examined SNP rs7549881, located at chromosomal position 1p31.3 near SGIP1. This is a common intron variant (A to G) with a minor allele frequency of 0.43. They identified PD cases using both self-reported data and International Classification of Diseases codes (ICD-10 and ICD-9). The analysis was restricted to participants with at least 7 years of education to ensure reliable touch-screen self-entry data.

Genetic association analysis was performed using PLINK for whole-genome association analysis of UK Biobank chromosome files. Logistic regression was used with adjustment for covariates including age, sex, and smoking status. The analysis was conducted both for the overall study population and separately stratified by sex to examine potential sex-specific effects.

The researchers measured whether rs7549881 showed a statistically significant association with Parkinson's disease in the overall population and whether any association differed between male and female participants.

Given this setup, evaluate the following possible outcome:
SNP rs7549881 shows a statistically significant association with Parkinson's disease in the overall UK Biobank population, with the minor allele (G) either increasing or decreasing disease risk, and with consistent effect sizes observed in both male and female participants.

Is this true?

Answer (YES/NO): NO